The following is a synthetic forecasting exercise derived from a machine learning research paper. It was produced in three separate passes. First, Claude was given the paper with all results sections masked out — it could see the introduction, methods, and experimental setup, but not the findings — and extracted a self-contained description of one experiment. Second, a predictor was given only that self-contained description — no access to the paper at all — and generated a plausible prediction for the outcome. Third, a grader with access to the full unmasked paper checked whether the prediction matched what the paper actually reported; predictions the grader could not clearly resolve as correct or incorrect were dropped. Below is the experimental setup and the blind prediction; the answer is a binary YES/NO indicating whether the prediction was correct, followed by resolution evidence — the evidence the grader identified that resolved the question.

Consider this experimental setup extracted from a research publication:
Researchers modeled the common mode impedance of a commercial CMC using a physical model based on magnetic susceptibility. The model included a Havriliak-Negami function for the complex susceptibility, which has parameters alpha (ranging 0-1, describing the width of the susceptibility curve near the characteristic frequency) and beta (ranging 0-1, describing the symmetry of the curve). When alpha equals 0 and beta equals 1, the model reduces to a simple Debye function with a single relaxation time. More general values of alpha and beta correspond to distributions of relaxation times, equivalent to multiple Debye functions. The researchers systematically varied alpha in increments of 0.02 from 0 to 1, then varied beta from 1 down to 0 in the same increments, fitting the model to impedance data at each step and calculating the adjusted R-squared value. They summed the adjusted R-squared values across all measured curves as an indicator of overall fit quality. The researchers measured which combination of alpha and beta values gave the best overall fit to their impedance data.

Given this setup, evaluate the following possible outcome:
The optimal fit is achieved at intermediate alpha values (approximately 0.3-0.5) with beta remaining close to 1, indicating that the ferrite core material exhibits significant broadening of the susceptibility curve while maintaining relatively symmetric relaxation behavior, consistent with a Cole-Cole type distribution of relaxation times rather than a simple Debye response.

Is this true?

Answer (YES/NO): NO